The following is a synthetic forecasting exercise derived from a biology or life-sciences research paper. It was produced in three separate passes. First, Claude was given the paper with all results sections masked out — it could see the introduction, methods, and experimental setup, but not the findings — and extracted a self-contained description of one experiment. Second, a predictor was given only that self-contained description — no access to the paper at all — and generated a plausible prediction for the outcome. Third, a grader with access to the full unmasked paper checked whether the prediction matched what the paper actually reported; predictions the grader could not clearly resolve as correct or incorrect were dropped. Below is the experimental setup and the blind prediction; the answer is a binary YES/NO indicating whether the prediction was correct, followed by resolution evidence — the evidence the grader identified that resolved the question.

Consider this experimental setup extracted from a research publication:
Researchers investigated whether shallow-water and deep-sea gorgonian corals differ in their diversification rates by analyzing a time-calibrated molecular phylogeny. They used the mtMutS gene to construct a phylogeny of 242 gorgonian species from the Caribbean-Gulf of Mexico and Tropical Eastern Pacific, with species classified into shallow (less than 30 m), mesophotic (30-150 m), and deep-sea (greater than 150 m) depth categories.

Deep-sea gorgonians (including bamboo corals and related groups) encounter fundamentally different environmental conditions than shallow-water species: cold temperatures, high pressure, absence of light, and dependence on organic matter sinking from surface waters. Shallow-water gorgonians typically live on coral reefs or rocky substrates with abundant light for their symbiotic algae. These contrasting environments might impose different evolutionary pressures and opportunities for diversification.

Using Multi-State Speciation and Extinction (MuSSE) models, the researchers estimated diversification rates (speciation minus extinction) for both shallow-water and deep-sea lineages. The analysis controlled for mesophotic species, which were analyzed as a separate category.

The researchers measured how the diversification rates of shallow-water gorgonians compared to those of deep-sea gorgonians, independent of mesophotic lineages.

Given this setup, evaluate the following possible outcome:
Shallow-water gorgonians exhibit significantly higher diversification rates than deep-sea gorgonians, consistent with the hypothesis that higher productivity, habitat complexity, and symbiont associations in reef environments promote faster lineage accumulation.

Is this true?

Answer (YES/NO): YES